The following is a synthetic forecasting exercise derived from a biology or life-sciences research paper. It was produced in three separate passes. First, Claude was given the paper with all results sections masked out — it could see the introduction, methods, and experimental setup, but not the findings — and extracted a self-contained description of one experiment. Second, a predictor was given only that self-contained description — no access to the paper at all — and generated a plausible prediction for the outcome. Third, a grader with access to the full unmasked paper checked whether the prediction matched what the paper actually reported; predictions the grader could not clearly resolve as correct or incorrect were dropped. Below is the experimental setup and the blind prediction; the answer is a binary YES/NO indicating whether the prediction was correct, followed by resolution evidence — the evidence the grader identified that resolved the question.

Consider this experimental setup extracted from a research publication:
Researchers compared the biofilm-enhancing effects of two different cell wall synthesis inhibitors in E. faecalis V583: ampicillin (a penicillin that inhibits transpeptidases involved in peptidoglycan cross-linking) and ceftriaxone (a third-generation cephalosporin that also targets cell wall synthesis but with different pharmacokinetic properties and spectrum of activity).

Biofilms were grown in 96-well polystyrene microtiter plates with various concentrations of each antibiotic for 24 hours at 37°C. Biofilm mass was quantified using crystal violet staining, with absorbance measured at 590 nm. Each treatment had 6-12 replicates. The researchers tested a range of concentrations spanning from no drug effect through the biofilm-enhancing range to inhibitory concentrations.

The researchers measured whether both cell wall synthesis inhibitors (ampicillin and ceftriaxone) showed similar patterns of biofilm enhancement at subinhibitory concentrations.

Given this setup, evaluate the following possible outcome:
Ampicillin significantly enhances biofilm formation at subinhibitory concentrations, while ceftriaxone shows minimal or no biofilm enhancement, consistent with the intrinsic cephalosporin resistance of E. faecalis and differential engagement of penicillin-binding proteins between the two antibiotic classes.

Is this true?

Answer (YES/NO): NO